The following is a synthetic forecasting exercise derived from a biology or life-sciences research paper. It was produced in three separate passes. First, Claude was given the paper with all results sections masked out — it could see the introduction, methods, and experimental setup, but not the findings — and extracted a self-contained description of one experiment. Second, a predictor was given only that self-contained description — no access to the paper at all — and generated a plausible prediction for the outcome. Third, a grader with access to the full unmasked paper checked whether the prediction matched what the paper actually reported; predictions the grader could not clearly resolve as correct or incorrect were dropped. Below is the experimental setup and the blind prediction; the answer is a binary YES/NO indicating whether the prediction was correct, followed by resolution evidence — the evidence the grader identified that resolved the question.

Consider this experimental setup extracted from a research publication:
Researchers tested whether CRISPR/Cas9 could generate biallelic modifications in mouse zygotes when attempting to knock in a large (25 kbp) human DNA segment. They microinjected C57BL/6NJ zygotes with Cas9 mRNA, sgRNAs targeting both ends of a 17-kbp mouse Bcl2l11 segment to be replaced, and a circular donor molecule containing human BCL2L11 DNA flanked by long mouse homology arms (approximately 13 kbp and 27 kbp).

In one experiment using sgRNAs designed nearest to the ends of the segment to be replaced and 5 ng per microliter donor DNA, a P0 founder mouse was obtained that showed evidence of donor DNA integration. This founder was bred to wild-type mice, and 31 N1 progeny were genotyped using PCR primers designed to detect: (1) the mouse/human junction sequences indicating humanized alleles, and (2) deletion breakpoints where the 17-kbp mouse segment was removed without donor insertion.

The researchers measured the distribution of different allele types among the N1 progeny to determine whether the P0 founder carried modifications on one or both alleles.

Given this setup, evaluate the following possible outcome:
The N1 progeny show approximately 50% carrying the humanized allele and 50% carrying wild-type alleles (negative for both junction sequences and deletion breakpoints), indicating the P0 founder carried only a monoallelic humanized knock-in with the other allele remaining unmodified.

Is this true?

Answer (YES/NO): NO